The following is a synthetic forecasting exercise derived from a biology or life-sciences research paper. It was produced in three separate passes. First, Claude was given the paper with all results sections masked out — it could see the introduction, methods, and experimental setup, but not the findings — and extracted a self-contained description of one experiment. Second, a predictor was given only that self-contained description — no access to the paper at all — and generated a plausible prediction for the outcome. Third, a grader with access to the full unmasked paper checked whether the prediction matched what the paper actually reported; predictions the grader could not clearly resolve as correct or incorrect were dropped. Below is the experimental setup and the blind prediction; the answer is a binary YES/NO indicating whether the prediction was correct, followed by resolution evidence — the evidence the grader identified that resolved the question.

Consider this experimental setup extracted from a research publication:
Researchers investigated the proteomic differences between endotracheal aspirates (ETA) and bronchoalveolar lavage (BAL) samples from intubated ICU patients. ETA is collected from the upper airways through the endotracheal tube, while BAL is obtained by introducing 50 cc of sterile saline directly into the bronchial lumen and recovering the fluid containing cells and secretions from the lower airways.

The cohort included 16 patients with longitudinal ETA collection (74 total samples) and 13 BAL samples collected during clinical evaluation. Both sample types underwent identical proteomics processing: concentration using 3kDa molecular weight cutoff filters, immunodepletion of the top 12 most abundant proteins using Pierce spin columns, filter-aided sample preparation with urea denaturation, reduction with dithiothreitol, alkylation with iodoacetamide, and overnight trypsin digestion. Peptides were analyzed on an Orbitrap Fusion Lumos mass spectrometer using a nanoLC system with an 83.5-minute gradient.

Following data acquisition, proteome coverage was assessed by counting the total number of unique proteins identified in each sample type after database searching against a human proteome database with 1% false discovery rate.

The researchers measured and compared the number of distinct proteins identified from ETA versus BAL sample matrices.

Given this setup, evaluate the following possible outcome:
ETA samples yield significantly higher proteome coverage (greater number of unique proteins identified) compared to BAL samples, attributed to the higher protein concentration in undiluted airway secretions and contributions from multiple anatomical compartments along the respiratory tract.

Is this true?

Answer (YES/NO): YES